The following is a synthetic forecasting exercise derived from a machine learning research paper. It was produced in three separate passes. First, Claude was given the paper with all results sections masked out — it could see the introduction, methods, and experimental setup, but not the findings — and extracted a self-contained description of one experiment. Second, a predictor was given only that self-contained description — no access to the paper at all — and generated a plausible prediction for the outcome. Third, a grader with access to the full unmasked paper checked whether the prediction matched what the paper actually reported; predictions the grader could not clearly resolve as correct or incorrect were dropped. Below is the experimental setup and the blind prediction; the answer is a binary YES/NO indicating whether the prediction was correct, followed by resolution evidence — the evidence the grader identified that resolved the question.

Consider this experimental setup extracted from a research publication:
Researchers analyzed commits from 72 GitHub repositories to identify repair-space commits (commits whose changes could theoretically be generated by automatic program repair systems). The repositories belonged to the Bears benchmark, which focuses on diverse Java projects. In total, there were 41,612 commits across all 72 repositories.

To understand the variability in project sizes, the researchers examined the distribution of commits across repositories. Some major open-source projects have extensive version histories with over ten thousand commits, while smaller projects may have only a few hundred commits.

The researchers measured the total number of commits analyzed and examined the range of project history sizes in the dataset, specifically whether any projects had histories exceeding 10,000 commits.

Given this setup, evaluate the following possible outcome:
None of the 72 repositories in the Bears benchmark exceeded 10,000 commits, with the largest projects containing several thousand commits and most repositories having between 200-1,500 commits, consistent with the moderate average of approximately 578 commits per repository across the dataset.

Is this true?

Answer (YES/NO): NO